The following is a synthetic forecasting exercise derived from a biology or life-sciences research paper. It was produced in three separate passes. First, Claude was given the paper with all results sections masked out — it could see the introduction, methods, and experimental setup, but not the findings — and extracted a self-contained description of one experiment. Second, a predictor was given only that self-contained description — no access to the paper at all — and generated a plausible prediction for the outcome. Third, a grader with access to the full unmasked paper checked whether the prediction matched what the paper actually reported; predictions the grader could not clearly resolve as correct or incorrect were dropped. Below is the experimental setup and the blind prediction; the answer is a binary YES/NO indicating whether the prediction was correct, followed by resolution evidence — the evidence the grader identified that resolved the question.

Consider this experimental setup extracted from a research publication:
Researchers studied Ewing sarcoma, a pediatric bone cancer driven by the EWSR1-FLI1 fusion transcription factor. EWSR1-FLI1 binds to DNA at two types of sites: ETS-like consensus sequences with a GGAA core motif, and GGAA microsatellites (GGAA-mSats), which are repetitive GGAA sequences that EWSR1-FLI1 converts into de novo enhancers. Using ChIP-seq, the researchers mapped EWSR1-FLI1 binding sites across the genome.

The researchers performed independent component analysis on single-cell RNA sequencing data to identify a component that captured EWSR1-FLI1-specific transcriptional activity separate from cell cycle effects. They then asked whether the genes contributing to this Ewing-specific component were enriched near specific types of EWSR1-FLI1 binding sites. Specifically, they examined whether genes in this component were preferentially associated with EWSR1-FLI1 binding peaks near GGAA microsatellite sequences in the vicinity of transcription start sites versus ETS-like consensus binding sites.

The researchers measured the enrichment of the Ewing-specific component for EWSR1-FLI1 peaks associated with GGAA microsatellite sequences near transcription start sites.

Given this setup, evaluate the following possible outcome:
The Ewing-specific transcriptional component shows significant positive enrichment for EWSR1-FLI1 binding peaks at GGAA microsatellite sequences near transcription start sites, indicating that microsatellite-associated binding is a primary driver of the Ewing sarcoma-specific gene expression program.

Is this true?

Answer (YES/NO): YES